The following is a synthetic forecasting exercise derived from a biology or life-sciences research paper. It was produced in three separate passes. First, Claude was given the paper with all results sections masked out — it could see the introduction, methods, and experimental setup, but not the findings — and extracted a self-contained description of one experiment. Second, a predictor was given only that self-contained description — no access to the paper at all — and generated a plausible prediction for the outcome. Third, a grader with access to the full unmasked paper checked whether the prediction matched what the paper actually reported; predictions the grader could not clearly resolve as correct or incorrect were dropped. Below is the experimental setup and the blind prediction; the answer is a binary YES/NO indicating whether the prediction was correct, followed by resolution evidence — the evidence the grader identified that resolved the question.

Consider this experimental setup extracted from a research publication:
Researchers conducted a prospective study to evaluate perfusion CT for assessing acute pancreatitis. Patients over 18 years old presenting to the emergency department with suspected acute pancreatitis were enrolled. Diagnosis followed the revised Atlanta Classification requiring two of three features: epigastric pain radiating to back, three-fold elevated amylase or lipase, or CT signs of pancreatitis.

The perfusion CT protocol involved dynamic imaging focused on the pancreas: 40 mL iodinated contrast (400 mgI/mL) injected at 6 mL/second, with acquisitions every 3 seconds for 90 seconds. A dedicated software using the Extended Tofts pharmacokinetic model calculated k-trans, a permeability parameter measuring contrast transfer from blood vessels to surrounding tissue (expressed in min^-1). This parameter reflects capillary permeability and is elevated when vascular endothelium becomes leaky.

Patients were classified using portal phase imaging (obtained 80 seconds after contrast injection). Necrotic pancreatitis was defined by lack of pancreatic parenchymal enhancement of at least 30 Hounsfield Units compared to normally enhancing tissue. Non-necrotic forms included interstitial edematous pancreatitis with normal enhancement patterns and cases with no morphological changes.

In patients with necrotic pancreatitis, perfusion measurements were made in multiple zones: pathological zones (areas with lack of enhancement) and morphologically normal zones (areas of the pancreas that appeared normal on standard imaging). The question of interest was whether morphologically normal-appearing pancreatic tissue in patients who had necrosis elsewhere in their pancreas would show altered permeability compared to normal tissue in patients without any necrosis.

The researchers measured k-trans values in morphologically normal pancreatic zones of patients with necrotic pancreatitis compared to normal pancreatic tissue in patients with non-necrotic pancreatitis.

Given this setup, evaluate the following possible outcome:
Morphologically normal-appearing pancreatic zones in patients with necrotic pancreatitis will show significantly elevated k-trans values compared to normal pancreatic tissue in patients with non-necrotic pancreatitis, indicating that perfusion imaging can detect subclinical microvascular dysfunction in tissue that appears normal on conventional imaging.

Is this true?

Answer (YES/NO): NO